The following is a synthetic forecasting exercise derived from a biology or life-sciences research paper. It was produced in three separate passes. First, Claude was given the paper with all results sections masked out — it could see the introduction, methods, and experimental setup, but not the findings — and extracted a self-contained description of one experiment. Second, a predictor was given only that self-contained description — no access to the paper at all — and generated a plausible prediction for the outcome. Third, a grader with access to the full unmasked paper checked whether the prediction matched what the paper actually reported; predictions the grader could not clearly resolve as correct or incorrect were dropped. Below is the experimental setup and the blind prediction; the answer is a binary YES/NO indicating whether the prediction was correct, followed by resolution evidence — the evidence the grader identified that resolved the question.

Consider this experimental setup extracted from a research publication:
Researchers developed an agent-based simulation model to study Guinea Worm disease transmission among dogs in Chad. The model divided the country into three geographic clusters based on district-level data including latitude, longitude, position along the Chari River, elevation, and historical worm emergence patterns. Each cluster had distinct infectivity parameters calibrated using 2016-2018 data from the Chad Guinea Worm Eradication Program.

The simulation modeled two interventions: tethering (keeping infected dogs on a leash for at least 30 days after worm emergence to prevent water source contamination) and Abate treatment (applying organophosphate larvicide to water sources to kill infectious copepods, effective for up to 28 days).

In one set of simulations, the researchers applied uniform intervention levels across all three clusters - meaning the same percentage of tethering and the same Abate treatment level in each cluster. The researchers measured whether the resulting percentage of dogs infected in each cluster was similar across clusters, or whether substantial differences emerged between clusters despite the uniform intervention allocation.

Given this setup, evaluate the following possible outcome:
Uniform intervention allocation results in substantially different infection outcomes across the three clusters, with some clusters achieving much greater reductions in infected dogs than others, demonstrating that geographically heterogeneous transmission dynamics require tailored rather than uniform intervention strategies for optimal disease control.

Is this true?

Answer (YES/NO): YES